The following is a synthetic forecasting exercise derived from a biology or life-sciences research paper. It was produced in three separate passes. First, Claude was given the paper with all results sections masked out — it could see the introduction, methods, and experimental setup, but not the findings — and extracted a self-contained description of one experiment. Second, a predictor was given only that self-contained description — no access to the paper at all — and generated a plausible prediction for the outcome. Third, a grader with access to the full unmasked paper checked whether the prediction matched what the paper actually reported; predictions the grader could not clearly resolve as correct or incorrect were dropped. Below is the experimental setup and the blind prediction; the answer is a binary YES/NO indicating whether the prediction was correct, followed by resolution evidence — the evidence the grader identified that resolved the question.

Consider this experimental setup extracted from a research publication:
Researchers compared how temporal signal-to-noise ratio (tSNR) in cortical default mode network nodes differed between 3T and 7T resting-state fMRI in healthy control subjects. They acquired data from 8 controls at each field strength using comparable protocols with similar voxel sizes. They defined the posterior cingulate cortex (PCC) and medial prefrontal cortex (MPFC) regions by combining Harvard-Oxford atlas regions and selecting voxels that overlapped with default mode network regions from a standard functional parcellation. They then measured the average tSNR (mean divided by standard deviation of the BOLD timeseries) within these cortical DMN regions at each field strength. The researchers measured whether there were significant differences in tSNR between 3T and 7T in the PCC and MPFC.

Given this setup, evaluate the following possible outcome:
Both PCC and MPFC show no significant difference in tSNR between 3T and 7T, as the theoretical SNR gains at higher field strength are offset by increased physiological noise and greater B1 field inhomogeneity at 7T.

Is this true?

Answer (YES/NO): YES